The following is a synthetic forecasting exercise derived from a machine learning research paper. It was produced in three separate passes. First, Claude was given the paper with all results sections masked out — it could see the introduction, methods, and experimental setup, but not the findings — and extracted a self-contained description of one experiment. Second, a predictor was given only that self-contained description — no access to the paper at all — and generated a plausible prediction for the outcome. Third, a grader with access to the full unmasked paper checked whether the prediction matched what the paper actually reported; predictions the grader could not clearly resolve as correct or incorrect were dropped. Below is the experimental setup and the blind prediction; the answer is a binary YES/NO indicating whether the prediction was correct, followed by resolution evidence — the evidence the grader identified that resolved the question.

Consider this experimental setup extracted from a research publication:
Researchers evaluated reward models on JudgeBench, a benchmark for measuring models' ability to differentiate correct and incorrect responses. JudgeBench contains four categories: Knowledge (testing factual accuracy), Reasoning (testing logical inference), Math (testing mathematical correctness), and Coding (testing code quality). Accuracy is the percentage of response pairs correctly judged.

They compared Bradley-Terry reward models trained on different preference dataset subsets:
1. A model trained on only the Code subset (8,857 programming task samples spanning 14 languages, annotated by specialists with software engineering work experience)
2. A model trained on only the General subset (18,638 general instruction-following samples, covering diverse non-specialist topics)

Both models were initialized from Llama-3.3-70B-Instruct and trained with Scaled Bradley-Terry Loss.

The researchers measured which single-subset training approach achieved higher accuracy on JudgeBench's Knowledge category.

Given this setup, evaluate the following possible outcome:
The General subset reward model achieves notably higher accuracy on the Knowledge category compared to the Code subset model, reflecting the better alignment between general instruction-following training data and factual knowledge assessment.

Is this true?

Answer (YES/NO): NO